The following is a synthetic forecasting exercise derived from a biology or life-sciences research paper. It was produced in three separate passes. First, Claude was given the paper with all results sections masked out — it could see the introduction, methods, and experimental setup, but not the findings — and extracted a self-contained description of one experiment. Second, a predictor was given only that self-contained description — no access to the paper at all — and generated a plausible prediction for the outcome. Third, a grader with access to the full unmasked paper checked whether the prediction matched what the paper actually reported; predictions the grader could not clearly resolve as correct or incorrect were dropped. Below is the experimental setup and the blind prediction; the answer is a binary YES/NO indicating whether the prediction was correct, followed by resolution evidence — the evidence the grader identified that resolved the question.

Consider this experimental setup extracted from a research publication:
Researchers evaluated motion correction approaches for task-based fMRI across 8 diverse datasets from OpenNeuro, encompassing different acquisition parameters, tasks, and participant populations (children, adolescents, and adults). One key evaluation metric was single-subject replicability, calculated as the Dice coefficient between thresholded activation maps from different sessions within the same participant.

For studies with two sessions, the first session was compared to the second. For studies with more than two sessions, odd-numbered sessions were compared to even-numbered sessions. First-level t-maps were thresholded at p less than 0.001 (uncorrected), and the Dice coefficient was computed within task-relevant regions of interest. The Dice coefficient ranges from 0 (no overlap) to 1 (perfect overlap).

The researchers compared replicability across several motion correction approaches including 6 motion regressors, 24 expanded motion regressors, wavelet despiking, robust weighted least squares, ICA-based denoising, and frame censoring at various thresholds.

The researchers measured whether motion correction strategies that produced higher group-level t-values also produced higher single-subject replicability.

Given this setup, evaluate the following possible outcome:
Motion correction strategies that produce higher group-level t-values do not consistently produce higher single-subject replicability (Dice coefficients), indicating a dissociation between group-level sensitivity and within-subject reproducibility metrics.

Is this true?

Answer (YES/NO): YES